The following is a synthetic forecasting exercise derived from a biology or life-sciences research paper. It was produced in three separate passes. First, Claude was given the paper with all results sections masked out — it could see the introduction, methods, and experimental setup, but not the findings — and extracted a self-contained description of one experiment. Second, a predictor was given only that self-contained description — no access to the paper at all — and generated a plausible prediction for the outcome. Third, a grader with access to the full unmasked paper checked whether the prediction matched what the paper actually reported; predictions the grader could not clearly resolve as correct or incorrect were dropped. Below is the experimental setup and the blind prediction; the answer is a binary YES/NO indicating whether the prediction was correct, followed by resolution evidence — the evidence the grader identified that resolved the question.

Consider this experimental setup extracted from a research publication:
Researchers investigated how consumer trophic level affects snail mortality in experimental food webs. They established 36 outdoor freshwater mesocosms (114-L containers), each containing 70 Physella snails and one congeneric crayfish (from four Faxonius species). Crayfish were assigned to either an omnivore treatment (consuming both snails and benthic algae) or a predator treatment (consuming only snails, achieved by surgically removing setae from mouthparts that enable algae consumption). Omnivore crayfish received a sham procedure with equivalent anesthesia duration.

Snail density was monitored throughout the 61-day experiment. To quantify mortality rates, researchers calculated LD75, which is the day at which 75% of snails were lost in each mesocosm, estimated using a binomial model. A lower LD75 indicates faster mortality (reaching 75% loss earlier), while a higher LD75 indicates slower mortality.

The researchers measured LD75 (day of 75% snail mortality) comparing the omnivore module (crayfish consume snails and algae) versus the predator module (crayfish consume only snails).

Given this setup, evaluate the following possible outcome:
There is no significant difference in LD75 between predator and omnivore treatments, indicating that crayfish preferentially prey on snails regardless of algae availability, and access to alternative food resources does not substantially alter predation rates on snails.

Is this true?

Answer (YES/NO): NO